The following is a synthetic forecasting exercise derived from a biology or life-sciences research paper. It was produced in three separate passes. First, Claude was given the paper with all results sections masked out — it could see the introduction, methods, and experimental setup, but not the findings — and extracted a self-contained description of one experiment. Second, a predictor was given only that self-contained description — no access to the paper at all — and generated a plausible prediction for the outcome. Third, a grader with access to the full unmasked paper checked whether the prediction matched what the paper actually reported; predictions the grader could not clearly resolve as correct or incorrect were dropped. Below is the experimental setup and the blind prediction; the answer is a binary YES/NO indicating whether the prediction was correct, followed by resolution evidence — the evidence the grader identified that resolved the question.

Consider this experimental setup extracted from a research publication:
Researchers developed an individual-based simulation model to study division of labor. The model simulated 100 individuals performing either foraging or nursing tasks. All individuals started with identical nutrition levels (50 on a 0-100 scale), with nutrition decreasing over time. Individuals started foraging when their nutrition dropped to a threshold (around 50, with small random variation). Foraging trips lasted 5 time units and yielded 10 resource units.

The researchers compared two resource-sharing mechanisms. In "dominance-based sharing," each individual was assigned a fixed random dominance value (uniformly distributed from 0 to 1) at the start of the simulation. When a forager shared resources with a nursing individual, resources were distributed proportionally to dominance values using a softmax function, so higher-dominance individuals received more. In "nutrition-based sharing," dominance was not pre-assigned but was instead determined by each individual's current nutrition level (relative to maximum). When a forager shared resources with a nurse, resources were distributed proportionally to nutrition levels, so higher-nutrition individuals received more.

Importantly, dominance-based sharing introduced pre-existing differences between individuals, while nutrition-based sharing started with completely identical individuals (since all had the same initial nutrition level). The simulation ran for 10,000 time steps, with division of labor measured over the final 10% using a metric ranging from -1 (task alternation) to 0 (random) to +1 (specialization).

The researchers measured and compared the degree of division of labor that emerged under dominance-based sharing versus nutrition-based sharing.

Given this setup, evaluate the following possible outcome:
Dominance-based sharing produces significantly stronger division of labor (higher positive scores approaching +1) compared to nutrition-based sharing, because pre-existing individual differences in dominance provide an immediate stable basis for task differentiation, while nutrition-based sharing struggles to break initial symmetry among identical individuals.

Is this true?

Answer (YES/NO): NO